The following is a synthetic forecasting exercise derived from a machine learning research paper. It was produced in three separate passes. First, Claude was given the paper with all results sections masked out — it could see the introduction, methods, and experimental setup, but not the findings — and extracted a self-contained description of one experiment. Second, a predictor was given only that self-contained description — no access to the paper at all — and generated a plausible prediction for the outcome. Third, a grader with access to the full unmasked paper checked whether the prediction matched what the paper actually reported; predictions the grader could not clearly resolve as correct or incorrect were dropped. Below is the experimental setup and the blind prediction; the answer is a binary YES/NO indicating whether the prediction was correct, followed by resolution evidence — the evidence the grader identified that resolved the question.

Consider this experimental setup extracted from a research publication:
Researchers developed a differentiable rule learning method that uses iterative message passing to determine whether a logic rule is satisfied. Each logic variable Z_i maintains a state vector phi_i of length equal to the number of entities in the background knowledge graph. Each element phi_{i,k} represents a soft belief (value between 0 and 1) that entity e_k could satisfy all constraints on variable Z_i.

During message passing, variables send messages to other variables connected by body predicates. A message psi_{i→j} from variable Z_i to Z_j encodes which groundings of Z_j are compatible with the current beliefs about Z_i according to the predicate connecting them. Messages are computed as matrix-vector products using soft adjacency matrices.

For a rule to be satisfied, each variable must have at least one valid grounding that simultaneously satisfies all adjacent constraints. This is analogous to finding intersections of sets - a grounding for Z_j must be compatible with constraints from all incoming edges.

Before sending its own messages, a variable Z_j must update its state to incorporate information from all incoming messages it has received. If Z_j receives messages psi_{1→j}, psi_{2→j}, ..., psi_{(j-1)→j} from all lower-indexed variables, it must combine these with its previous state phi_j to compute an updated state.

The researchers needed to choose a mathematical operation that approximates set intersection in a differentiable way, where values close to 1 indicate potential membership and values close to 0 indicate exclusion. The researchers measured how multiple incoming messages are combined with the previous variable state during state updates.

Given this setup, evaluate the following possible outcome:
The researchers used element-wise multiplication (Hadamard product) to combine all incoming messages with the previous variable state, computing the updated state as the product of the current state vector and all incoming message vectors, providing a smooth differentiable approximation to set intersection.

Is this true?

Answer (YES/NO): NO